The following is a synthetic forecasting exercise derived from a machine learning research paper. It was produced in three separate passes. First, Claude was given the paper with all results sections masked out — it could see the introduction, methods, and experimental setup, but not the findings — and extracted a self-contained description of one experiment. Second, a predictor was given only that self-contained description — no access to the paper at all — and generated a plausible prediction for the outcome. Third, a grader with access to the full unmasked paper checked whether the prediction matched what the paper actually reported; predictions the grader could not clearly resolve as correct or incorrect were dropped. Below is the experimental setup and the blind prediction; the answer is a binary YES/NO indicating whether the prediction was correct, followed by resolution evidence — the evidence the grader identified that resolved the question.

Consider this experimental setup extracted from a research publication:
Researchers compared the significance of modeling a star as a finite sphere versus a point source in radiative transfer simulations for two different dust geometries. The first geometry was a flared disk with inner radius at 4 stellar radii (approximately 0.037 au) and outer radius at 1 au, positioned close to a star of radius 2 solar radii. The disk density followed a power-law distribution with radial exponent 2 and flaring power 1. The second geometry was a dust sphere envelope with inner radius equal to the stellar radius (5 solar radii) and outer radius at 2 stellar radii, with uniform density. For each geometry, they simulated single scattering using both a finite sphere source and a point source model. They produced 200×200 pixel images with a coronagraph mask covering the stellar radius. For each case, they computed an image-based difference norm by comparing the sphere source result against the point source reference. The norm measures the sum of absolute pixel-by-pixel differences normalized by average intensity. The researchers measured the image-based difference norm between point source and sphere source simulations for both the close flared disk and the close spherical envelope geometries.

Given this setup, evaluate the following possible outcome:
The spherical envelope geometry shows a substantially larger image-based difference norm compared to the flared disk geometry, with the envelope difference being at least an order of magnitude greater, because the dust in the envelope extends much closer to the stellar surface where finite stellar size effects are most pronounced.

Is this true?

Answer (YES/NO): NO